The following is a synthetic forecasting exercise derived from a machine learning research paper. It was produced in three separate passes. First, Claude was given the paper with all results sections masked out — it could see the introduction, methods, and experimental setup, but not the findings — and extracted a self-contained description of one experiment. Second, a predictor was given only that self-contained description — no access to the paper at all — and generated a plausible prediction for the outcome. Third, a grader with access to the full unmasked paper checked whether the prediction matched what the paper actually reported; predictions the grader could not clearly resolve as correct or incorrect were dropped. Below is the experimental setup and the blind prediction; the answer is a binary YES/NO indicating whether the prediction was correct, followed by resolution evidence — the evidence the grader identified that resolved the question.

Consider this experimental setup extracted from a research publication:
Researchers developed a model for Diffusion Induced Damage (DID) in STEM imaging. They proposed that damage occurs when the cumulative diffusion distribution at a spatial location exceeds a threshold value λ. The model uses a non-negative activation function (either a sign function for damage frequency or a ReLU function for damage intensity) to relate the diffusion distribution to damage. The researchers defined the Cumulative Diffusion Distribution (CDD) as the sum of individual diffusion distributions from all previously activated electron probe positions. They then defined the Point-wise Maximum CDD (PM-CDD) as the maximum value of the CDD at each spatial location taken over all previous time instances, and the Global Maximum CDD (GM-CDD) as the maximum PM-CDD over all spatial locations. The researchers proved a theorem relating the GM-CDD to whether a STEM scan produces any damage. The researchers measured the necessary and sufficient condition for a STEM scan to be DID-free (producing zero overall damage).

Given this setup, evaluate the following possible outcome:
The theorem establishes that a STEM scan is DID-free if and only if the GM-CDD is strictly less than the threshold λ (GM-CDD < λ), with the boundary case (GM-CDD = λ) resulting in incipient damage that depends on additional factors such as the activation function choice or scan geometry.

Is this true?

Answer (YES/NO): NO